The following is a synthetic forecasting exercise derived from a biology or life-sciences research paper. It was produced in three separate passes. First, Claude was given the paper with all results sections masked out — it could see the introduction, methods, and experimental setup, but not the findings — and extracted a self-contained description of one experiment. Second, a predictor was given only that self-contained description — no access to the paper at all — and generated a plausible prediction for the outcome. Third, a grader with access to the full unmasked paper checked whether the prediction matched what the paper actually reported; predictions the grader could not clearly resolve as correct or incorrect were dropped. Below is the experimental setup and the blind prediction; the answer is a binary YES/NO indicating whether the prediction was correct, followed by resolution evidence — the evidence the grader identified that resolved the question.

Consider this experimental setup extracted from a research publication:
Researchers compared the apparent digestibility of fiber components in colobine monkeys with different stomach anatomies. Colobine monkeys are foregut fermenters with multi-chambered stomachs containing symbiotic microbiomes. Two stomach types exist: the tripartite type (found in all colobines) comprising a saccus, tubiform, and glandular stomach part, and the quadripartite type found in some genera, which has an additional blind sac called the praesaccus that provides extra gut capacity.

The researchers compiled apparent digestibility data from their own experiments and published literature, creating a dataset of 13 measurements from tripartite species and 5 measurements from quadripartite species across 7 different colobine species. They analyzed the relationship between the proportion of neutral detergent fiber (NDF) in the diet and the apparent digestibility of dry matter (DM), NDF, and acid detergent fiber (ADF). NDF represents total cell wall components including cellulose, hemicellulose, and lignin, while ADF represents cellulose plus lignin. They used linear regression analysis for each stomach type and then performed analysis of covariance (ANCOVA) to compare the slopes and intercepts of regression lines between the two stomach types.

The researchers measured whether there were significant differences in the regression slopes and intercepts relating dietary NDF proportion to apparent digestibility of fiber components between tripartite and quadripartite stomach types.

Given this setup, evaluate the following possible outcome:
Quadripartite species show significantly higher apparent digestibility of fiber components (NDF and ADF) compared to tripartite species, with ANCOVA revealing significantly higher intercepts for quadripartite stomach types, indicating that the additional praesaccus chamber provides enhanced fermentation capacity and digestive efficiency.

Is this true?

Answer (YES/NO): YES